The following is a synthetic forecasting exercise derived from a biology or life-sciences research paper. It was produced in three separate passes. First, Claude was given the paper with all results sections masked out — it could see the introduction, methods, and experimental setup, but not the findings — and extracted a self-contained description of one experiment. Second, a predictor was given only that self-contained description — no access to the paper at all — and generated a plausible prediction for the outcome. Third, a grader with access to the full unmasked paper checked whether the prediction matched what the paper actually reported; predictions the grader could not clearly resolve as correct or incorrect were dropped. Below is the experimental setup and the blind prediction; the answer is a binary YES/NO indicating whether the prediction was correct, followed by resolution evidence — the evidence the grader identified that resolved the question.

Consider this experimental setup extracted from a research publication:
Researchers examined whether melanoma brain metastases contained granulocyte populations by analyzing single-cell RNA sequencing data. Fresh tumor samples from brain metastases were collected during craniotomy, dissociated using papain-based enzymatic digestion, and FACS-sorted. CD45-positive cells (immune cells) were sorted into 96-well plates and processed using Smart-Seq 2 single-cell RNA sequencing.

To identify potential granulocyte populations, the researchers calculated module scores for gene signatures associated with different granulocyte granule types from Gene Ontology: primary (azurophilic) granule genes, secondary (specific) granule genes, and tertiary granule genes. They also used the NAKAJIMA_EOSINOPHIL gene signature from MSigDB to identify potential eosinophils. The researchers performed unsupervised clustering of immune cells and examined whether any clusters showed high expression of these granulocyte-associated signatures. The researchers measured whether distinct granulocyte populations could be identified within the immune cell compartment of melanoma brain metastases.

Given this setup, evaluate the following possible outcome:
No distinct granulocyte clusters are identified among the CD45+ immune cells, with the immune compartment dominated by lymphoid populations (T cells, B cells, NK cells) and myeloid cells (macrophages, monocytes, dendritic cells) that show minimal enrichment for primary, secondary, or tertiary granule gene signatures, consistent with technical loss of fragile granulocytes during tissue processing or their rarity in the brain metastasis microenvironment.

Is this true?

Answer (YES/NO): NO